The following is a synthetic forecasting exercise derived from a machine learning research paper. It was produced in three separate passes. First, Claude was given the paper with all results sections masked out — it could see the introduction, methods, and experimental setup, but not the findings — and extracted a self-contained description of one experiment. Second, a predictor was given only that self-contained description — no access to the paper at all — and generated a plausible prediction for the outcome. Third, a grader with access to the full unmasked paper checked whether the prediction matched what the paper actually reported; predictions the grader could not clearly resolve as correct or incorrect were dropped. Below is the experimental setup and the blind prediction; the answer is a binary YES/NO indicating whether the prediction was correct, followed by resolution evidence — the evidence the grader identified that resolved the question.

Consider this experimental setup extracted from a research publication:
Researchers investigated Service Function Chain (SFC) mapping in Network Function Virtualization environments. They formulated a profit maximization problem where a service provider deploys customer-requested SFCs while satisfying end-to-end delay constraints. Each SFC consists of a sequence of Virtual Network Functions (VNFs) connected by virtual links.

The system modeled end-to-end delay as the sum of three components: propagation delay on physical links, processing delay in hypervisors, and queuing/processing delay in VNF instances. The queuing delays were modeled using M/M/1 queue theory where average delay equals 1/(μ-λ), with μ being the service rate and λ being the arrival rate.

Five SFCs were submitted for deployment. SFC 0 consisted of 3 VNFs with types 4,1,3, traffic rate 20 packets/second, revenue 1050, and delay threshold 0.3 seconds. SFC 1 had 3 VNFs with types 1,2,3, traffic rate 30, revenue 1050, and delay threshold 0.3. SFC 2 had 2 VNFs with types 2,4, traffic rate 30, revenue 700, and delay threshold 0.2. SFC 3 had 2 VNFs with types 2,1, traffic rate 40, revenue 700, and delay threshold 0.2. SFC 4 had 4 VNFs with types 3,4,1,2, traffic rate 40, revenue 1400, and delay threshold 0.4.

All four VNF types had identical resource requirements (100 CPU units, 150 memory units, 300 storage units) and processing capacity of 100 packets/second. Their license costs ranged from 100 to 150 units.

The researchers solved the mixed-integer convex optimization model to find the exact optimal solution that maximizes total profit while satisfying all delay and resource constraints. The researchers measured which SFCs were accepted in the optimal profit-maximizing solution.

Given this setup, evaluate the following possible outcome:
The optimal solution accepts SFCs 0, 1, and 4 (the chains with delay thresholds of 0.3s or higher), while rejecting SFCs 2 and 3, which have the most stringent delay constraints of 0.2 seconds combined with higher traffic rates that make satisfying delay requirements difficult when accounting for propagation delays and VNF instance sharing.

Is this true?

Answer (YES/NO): NO